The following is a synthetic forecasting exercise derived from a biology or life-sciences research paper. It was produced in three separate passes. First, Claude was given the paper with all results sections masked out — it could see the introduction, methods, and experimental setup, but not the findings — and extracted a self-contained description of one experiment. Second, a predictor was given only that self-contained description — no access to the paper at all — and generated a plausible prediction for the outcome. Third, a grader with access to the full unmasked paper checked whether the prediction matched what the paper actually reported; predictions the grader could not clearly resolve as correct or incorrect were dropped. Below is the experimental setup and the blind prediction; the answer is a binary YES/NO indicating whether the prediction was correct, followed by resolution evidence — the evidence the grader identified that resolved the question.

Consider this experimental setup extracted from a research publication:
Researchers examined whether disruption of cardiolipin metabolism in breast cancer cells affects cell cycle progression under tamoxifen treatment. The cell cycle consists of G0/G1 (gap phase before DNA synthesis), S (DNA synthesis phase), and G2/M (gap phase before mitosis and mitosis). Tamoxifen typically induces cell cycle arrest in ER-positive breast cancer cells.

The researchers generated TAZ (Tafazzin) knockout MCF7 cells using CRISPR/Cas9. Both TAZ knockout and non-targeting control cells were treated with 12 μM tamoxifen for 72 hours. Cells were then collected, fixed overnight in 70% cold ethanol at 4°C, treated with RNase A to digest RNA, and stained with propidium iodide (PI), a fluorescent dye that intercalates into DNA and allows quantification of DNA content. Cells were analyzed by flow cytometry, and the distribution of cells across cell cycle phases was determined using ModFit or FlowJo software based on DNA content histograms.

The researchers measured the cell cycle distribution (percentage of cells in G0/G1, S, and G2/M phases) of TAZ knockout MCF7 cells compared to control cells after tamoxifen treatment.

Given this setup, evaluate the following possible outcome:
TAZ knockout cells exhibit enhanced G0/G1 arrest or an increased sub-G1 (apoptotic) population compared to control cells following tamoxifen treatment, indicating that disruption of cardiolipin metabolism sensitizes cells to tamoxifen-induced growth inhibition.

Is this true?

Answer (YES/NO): NO